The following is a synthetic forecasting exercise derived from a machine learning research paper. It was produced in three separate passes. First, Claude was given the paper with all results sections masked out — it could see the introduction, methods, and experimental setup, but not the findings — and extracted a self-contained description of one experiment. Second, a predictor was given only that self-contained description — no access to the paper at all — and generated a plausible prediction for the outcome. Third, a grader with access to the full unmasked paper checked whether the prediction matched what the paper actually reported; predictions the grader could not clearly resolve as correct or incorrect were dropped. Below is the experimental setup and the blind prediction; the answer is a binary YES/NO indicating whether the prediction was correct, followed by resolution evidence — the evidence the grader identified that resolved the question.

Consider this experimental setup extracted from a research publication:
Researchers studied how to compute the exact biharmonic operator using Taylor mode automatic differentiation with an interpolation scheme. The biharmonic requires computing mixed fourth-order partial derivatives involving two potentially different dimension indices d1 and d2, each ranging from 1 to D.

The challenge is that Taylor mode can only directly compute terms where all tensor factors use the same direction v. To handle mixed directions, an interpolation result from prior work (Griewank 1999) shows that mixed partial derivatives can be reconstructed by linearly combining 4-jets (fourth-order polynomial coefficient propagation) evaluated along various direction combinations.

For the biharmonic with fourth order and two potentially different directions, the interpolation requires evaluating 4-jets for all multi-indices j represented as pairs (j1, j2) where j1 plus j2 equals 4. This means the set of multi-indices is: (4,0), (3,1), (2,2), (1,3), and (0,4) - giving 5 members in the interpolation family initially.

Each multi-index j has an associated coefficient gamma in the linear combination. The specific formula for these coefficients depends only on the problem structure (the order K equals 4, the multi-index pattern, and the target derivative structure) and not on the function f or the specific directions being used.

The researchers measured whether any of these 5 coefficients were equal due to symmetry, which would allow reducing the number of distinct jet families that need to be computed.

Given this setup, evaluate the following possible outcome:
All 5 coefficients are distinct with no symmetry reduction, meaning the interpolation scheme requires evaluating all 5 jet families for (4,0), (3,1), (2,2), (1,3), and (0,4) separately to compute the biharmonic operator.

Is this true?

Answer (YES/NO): NO